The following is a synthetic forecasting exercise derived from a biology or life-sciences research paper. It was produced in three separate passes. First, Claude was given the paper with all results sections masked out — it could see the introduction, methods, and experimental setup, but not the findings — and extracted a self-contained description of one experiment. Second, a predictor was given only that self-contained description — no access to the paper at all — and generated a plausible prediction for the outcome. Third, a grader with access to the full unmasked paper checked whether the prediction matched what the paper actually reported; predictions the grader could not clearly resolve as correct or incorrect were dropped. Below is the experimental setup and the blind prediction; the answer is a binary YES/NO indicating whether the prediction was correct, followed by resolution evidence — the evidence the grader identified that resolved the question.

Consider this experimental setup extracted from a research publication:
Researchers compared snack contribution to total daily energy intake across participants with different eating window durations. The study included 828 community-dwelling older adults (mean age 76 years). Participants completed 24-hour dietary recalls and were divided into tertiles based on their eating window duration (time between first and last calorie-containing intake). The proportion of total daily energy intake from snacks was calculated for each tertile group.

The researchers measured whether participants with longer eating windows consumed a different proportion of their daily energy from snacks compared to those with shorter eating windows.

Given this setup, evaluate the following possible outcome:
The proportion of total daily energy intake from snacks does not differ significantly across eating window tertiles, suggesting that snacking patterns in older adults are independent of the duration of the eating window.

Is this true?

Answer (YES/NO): NO